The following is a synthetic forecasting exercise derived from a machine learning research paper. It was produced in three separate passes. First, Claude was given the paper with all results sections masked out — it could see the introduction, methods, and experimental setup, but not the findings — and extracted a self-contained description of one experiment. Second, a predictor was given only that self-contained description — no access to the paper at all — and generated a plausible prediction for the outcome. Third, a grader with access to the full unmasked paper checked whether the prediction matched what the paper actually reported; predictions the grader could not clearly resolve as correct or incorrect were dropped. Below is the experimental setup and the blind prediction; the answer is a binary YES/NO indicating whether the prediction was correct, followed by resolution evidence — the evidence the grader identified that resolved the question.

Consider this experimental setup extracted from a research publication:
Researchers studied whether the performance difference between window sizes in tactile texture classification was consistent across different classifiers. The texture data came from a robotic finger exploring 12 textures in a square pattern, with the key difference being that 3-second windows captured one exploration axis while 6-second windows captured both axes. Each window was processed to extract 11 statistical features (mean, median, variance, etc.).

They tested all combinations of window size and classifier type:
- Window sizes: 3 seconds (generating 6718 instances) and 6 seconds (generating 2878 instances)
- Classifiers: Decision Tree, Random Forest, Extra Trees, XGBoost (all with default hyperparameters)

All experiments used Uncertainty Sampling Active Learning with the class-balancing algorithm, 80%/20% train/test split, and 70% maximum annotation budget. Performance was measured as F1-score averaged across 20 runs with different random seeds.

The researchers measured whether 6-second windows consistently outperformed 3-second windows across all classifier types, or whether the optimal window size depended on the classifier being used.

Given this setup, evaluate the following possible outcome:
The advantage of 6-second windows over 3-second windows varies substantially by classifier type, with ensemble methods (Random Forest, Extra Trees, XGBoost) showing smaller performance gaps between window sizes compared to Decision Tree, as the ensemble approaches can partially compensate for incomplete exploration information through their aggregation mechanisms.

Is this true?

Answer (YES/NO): YES